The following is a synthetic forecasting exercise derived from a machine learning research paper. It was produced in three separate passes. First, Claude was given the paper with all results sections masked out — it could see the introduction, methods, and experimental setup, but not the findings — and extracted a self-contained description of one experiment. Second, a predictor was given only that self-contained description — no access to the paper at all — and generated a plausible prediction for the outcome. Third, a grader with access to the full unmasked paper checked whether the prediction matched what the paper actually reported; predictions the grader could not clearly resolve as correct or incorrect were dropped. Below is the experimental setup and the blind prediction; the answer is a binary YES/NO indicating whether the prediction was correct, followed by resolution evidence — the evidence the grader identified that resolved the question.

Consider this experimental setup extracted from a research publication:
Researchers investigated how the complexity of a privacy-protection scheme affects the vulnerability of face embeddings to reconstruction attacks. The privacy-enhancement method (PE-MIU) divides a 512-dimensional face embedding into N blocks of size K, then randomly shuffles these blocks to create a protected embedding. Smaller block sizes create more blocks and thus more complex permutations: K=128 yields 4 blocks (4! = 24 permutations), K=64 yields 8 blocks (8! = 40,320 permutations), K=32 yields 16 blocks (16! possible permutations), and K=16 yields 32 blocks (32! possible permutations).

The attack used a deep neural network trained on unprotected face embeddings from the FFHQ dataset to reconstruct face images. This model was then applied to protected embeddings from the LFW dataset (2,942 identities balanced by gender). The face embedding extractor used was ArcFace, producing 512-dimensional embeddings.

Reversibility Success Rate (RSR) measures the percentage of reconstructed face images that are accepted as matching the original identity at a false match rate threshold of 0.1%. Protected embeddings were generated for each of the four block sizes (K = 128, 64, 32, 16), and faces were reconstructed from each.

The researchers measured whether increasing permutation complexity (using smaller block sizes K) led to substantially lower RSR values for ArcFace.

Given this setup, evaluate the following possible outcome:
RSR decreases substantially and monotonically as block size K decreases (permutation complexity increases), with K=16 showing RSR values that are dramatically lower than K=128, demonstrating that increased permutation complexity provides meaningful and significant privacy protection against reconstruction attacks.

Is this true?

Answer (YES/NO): YES